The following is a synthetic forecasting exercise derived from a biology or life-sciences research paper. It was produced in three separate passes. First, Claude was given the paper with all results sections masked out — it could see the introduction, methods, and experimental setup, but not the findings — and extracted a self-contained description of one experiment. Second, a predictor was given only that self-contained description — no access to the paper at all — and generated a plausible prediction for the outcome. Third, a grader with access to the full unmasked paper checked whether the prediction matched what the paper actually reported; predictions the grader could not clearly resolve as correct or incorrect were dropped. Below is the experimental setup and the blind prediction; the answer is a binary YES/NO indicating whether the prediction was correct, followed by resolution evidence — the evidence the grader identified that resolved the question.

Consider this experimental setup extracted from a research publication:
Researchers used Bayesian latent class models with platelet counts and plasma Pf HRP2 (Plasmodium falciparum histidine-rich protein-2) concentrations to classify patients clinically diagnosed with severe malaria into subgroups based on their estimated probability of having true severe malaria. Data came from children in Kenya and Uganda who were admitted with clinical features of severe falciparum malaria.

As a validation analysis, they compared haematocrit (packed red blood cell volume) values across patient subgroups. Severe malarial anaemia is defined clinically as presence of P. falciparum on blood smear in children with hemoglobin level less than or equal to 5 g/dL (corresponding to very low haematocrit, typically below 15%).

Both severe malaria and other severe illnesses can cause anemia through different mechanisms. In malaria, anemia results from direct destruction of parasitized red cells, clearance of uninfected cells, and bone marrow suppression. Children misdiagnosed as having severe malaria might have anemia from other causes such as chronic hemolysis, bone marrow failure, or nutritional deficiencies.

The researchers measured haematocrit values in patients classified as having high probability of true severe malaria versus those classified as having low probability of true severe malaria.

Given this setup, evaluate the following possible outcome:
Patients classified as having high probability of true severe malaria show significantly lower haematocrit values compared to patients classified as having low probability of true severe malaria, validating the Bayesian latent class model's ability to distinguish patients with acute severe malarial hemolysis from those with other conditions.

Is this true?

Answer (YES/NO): YES